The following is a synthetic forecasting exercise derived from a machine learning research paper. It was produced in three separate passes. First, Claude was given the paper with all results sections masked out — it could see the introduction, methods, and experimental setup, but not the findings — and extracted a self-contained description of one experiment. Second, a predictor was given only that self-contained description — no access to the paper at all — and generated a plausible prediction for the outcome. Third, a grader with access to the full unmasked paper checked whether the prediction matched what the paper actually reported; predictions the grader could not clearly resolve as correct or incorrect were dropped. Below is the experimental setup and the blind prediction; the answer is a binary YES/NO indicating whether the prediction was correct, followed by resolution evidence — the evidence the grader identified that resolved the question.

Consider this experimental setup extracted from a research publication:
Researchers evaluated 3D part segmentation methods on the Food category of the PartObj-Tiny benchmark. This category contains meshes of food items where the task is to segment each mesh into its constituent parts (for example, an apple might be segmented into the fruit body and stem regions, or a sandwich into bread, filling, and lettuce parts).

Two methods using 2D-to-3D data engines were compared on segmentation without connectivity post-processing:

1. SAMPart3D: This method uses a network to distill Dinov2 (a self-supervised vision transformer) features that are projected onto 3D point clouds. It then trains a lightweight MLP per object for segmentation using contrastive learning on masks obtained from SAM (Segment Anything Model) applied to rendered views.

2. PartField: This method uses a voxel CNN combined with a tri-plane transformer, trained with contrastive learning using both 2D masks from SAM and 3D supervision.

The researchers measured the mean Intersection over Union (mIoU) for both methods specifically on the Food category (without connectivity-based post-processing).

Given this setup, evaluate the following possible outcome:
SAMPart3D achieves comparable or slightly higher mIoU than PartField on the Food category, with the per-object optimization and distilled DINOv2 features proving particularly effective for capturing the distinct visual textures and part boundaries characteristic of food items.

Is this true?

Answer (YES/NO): NO